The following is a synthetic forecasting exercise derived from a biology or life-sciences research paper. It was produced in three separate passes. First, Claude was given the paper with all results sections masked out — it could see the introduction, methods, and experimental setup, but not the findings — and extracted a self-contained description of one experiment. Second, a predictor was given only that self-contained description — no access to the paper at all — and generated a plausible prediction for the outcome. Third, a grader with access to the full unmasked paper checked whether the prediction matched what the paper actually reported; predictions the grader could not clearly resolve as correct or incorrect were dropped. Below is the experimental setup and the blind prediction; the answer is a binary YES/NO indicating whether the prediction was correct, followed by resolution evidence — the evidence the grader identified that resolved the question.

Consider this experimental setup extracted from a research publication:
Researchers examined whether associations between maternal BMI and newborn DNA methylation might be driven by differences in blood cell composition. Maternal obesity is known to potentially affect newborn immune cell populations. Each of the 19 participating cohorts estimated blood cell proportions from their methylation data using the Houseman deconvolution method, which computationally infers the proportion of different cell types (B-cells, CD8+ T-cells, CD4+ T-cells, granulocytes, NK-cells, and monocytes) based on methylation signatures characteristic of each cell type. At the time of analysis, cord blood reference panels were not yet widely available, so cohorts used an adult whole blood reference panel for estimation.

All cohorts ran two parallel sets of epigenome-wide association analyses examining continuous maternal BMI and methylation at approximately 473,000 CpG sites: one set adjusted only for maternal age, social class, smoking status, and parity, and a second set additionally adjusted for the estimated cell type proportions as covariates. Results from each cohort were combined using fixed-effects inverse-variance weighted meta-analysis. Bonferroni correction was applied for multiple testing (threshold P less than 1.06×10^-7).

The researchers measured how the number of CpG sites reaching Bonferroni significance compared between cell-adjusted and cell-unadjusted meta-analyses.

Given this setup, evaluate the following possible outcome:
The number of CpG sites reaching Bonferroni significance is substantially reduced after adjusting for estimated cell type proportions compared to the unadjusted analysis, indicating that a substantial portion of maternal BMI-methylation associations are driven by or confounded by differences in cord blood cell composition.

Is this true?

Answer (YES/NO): YES